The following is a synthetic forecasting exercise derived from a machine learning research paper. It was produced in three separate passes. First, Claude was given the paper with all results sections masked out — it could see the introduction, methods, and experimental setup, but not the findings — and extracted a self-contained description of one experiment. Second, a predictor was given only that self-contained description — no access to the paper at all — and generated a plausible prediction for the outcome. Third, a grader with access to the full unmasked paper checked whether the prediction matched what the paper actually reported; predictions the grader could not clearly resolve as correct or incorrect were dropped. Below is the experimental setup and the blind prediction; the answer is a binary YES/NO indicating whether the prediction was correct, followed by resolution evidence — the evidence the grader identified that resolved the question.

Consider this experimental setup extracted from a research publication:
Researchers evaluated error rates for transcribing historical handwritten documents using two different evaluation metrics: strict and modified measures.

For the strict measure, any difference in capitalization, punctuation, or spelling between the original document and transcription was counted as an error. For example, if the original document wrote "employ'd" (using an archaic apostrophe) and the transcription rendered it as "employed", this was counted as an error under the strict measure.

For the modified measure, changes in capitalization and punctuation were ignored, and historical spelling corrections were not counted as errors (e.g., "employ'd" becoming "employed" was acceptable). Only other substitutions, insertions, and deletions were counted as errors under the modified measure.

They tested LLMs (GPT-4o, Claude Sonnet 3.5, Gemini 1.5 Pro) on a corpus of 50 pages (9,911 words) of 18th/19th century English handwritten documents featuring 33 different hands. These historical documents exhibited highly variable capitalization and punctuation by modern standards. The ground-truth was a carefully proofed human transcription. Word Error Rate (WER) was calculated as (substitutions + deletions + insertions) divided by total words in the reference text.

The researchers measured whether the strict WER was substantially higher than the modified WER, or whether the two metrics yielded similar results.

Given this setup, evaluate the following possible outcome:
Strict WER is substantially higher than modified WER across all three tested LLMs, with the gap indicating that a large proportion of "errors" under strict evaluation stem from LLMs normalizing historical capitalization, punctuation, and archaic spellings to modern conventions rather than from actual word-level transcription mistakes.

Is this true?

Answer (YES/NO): YES